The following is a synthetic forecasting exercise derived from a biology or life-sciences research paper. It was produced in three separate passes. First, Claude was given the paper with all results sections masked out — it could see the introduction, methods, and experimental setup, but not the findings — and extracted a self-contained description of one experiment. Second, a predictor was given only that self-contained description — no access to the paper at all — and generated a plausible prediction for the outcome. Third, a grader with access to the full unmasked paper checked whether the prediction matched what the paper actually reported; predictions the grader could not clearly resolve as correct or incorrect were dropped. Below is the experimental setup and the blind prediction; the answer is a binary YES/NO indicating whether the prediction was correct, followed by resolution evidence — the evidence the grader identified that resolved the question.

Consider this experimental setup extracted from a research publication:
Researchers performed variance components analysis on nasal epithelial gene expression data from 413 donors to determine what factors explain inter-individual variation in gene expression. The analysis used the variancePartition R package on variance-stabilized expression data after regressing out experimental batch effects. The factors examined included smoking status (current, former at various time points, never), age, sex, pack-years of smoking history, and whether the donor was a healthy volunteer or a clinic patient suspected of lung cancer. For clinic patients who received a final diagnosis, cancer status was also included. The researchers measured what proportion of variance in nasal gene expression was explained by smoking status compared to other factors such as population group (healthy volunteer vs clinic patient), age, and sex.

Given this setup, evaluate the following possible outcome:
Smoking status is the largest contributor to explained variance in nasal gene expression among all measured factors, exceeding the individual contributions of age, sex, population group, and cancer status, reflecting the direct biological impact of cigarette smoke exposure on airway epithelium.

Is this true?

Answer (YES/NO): YES